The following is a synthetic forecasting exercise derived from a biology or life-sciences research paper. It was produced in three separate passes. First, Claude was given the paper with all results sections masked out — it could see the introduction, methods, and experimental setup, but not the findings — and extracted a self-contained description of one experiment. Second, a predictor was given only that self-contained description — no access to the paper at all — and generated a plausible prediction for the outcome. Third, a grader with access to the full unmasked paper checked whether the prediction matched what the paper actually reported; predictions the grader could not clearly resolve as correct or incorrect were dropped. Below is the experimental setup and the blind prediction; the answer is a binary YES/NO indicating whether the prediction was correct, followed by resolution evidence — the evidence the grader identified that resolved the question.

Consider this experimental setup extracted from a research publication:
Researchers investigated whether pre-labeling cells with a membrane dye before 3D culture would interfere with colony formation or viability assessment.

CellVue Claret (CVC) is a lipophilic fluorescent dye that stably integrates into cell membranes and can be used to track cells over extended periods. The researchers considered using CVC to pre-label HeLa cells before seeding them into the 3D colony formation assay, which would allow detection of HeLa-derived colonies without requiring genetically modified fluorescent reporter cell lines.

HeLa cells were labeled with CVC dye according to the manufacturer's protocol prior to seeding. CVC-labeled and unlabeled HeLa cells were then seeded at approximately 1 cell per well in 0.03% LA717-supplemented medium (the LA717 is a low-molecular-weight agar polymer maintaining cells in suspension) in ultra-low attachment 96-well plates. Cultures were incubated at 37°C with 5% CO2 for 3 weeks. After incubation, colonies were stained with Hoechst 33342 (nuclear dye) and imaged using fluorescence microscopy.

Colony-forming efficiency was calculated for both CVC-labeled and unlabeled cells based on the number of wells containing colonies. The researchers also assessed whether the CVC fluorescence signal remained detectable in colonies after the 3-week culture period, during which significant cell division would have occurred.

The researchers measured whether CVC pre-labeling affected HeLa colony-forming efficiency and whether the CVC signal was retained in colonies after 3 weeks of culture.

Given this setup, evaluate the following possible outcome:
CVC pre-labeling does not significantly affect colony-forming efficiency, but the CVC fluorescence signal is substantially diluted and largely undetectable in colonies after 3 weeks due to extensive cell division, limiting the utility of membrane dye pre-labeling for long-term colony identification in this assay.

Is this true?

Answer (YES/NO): YES